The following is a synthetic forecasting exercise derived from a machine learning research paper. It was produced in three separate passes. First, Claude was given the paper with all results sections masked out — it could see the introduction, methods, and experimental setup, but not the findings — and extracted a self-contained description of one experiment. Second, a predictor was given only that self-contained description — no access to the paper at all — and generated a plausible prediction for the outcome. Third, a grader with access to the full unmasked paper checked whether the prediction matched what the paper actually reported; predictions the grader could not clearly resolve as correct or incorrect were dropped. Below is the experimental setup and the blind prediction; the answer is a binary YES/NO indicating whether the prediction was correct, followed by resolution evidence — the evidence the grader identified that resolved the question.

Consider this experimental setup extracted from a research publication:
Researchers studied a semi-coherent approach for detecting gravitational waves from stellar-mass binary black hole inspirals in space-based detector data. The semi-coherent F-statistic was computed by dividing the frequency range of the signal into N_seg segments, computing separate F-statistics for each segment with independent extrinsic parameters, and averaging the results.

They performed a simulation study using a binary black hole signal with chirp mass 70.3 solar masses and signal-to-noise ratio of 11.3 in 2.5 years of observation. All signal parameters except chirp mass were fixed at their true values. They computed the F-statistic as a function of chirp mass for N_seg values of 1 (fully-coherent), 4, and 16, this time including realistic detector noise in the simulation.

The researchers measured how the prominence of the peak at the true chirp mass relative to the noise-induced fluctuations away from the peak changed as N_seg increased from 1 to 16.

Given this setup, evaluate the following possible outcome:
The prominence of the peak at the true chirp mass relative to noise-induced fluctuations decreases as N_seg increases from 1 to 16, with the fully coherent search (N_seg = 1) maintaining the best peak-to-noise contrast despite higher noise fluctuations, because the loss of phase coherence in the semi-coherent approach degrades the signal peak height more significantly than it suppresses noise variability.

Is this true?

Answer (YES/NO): YES